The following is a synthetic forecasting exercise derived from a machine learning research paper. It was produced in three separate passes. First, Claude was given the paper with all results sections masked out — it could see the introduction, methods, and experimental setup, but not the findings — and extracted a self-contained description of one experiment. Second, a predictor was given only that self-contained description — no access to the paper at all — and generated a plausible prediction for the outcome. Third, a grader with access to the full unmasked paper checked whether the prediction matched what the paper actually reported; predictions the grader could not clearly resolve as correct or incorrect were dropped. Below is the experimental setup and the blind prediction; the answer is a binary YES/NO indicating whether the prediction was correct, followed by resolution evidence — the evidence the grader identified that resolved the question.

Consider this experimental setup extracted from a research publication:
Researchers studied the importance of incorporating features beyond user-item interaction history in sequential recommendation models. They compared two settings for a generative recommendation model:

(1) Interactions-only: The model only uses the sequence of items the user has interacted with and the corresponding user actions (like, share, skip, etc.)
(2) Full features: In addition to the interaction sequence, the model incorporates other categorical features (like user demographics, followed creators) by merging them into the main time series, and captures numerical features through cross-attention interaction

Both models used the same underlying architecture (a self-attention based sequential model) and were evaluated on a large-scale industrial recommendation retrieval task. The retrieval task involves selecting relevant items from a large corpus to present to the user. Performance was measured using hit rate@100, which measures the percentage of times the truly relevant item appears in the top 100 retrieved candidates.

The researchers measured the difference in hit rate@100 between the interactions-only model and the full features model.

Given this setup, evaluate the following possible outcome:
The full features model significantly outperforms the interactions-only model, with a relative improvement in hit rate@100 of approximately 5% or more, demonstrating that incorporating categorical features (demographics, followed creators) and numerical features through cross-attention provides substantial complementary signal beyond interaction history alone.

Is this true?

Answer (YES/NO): NO